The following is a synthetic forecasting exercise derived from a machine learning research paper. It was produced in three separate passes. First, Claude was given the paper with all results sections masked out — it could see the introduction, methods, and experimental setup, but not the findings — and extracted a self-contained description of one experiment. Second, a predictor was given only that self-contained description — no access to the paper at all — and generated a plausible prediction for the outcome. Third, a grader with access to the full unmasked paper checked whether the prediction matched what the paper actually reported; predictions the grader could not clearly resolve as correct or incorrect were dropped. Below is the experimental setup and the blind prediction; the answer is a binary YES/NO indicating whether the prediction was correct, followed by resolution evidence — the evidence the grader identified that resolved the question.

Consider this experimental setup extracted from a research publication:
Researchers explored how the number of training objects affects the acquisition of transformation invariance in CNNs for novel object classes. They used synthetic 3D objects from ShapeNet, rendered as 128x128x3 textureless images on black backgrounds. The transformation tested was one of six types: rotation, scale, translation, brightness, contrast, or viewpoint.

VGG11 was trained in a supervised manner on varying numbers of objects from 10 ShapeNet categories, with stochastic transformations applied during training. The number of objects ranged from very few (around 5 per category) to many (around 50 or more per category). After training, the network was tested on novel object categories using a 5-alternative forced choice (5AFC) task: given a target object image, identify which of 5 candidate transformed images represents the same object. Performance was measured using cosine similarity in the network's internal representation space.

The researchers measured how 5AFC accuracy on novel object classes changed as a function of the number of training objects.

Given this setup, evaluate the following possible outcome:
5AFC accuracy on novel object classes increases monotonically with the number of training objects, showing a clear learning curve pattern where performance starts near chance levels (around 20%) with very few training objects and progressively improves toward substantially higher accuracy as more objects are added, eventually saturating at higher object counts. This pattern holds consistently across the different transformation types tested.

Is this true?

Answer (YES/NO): NO